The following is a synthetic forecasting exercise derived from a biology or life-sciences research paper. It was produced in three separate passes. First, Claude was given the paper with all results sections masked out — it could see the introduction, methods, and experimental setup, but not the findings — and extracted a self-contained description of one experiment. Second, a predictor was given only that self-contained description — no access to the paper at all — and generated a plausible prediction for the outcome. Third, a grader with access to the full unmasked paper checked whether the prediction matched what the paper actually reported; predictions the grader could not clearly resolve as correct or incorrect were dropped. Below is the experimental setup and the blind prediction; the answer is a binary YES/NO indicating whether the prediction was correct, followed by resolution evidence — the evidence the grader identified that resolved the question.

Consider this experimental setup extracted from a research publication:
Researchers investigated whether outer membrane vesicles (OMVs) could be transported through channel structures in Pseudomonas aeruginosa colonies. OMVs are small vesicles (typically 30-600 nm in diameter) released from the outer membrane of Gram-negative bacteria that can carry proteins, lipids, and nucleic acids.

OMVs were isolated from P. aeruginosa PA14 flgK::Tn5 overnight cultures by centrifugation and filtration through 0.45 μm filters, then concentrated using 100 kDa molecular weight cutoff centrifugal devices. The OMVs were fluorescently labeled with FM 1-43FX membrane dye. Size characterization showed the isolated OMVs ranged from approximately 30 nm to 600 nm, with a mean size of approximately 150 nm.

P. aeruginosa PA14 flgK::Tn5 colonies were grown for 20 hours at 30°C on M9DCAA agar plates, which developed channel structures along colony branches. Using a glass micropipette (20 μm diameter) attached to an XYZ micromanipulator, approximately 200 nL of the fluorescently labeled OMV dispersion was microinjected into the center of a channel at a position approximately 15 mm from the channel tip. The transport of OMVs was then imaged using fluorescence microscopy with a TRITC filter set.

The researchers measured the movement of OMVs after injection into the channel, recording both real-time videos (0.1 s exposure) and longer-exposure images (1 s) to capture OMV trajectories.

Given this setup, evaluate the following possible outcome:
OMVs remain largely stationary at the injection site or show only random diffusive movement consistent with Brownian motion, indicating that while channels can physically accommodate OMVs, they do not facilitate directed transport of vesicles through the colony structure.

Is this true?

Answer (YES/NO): NO